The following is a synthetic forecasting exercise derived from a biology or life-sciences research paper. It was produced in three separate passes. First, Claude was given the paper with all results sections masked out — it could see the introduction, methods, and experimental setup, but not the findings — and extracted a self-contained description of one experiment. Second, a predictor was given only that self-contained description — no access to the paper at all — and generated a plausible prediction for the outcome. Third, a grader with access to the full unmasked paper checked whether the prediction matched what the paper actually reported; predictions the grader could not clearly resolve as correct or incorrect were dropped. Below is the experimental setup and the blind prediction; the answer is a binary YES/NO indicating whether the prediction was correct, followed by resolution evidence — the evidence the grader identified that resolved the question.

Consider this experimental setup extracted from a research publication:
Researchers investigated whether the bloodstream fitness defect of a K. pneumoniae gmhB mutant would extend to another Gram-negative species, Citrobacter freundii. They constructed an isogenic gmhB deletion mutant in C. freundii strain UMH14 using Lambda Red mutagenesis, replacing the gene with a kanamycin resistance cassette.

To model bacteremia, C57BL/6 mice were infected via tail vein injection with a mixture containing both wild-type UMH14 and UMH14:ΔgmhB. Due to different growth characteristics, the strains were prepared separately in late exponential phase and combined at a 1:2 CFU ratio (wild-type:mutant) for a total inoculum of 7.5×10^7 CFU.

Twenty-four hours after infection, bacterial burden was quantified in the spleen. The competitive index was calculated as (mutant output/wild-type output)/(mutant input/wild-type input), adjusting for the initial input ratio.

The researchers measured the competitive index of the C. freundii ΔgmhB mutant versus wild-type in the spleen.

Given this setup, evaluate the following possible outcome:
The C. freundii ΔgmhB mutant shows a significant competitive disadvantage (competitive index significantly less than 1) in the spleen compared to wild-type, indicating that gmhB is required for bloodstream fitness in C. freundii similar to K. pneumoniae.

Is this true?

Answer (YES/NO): YES